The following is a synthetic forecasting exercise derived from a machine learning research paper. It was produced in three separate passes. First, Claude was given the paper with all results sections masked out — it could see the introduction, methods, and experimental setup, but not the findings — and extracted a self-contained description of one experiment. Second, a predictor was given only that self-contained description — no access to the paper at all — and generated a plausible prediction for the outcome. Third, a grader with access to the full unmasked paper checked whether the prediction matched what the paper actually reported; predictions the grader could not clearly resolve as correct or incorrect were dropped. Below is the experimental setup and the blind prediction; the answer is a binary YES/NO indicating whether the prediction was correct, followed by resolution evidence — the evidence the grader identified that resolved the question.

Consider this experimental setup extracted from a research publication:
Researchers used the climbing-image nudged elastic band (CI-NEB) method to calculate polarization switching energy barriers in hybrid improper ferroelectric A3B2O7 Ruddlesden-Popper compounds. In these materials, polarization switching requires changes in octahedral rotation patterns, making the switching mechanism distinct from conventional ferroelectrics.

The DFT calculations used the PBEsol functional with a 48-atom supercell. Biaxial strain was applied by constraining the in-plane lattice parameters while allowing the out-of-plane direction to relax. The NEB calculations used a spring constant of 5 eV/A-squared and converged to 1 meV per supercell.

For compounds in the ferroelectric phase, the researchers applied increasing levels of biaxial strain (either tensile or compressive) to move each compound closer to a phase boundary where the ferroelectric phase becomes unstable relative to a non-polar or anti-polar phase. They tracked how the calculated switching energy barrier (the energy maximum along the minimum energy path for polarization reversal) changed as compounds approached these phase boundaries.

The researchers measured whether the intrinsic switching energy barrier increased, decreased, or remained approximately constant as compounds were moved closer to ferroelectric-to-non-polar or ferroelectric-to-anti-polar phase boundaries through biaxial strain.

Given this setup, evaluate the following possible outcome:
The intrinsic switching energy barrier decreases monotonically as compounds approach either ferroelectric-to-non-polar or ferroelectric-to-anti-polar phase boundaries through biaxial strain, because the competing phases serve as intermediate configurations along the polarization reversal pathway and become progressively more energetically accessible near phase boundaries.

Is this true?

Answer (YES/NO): NO